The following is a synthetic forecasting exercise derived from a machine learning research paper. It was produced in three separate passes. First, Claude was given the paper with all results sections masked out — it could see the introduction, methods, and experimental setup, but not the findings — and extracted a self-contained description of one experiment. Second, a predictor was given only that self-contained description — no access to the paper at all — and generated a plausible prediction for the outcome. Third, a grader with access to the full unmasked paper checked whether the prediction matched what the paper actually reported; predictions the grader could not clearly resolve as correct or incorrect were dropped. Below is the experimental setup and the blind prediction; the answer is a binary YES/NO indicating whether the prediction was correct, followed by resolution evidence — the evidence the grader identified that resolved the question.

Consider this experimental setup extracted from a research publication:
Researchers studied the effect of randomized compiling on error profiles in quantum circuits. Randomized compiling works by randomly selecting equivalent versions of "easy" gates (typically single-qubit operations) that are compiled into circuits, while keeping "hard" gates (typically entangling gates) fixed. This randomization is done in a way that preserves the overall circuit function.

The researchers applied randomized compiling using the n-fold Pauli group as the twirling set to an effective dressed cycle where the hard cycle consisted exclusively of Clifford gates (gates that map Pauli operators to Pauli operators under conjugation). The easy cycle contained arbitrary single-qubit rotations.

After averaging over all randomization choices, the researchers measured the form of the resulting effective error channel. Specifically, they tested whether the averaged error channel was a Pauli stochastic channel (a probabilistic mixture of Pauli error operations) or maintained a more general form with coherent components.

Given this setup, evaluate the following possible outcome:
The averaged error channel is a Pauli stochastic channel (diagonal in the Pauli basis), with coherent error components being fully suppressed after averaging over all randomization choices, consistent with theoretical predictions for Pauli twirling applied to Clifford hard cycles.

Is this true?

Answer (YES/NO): NO